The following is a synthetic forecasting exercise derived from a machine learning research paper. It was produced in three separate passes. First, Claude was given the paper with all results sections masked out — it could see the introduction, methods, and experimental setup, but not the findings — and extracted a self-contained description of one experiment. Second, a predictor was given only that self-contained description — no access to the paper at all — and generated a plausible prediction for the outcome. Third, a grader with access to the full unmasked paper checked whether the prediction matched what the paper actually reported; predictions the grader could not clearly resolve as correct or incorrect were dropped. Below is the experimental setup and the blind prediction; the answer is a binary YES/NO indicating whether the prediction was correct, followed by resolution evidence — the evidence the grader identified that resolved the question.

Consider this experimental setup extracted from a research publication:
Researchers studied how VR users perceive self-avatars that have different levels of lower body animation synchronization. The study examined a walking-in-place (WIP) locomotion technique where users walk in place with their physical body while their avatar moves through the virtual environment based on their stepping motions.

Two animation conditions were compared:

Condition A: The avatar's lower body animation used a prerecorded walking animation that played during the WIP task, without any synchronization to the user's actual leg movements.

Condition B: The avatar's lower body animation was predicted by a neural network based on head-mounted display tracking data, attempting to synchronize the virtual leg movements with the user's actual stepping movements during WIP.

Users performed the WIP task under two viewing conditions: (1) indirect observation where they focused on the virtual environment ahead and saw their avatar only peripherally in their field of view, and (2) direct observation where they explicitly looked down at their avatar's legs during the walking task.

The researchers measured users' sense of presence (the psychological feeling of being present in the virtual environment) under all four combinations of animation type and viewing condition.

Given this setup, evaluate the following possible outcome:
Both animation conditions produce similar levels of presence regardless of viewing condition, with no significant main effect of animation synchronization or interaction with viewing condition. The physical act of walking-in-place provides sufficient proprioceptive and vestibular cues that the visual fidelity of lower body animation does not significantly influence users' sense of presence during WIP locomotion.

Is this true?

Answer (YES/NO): NO